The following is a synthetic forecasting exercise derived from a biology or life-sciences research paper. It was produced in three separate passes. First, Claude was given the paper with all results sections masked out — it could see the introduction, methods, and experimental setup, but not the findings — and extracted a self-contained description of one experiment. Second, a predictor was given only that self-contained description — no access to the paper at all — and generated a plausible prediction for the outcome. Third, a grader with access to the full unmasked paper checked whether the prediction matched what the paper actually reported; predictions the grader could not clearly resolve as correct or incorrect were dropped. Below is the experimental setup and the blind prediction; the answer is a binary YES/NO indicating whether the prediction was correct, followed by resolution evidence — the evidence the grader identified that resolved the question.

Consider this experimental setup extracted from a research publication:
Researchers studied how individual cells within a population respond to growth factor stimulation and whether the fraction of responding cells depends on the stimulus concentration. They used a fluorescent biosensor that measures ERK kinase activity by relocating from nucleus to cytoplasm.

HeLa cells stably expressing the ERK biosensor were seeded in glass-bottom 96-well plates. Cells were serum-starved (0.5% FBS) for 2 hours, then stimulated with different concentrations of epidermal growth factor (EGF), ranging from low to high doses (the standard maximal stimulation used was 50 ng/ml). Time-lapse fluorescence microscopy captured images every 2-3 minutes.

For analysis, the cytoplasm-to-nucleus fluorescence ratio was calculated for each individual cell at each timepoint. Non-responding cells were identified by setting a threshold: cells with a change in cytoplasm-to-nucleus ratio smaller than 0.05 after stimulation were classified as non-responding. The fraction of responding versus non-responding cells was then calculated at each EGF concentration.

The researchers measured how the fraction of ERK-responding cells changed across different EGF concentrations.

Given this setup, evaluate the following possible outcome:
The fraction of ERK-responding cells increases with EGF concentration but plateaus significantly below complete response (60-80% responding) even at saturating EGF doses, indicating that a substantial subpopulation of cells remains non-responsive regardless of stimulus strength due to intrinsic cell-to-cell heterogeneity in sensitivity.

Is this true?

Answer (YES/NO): NO